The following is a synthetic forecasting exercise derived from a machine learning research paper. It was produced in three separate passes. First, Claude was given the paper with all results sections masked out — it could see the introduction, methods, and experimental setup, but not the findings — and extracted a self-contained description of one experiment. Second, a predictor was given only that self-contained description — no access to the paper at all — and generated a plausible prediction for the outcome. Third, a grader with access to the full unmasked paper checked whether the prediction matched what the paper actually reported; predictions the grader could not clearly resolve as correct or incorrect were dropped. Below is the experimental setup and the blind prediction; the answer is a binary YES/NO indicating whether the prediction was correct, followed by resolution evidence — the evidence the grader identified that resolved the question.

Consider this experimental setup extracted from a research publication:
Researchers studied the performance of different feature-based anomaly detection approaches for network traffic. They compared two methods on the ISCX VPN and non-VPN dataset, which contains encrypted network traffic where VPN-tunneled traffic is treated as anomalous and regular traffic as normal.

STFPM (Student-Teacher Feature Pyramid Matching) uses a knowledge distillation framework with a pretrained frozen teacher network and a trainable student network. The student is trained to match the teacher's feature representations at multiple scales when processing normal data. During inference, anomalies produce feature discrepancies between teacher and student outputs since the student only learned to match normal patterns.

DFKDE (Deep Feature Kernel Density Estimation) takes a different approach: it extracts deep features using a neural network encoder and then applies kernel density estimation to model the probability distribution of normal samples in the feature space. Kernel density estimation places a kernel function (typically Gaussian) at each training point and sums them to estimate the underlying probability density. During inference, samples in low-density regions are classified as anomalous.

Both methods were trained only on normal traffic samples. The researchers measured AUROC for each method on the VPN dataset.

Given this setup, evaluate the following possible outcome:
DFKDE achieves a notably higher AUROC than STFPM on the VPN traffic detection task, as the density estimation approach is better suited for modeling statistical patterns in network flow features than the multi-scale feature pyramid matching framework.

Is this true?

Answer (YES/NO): NO